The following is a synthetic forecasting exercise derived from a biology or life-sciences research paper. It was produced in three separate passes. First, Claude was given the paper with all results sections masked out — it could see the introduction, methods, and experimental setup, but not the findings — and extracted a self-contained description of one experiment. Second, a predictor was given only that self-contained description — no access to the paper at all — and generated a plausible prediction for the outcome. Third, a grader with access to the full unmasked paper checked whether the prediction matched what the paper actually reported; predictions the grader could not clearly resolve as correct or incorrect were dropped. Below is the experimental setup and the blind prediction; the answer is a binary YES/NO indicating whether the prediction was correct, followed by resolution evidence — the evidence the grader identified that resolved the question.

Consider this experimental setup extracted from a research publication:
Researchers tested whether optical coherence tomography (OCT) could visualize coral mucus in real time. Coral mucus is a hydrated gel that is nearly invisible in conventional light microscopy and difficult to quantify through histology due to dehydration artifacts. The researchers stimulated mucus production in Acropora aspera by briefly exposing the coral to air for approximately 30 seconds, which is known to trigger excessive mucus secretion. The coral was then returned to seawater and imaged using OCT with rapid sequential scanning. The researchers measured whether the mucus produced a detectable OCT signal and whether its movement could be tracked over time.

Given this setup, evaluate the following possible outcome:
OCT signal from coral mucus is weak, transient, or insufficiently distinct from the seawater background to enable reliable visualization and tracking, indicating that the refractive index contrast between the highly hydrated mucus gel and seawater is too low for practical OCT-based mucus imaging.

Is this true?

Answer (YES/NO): NO